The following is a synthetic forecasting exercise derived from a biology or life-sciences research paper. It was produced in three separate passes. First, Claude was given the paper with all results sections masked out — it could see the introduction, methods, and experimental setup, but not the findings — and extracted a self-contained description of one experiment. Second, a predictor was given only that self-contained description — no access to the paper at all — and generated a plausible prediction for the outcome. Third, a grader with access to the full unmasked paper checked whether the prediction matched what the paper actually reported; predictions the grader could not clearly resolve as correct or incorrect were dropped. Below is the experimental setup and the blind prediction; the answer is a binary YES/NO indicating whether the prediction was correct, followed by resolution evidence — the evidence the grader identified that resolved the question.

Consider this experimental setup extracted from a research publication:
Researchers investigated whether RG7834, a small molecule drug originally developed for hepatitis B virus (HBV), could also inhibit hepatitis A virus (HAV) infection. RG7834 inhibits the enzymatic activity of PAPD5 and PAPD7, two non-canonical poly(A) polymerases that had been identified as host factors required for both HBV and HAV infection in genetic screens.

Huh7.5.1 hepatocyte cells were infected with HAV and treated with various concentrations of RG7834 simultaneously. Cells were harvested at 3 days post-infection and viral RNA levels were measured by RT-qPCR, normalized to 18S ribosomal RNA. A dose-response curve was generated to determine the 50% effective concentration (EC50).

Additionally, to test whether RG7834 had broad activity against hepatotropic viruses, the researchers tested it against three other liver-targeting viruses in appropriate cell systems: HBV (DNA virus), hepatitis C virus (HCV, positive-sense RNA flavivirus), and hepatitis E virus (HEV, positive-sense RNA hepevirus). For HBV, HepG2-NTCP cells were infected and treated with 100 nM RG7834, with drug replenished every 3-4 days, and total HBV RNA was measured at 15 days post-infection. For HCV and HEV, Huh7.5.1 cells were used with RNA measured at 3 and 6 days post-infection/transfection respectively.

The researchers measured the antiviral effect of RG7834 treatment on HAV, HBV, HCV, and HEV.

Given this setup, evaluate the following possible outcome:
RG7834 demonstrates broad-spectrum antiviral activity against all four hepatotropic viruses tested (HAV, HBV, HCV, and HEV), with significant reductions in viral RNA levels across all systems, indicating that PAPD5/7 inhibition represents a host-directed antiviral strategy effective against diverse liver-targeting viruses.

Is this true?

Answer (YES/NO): NO